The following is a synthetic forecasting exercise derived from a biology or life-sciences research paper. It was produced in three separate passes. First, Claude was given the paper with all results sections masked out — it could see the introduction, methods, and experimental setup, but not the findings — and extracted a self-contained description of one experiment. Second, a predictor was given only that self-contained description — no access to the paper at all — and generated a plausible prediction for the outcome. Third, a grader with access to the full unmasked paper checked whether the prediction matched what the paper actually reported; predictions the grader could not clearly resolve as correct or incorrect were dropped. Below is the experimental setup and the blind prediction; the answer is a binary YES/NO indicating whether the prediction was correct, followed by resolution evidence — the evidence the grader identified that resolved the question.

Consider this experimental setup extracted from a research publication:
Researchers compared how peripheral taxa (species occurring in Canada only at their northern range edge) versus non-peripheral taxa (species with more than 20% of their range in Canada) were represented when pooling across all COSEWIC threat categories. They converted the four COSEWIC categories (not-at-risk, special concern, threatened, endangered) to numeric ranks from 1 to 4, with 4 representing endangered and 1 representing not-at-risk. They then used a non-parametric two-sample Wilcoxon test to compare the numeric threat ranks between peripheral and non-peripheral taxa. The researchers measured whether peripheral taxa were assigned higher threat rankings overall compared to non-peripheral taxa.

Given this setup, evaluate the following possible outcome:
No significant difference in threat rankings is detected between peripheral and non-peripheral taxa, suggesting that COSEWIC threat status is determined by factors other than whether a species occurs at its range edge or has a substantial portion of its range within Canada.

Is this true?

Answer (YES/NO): NO